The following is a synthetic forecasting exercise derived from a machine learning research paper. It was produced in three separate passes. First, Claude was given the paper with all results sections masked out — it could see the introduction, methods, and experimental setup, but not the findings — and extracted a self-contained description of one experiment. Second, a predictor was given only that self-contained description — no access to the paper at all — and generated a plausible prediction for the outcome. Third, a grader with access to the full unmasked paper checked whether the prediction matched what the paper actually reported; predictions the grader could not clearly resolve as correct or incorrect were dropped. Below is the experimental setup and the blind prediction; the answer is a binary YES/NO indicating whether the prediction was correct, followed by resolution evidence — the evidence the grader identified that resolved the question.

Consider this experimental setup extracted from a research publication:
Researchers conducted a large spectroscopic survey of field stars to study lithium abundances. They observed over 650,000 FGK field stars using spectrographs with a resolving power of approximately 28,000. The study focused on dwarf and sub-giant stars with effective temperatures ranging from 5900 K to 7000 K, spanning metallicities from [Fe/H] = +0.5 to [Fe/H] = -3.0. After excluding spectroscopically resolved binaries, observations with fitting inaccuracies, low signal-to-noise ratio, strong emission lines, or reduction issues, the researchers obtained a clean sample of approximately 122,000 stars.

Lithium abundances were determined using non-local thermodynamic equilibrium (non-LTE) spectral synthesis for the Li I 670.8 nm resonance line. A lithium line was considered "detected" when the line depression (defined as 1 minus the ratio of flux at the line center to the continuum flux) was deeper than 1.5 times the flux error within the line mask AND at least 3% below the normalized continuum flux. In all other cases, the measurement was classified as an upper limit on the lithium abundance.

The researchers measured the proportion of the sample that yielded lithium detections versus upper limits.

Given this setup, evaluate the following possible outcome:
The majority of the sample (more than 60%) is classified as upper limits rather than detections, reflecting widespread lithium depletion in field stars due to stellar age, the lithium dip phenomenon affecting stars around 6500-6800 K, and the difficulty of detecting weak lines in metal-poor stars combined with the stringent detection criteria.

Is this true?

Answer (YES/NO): NO